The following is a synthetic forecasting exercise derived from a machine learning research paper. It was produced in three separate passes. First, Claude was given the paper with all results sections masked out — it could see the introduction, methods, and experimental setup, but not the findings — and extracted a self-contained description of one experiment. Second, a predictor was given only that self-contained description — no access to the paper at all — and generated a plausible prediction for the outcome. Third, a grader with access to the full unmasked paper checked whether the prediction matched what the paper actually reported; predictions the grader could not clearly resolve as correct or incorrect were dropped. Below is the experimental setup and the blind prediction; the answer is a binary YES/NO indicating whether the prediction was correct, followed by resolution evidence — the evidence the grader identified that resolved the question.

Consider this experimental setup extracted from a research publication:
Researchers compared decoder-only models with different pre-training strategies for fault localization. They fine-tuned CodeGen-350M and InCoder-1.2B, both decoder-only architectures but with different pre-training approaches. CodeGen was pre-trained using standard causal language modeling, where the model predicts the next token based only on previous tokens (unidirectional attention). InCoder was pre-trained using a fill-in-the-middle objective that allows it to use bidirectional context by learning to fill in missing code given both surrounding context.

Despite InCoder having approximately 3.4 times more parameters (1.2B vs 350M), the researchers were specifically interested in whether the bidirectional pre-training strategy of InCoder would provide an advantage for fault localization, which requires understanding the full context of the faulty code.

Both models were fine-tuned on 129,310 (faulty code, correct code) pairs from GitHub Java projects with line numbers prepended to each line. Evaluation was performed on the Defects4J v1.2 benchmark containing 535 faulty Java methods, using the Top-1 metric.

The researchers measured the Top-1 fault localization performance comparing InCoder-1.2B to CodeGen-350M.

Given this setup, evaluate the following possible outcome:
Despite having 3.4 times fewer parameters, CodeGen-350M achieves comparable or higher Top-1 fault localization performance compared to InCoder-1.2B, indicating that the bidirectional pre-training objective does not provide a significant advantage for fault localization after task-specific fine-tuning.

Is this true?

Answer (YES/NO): NO